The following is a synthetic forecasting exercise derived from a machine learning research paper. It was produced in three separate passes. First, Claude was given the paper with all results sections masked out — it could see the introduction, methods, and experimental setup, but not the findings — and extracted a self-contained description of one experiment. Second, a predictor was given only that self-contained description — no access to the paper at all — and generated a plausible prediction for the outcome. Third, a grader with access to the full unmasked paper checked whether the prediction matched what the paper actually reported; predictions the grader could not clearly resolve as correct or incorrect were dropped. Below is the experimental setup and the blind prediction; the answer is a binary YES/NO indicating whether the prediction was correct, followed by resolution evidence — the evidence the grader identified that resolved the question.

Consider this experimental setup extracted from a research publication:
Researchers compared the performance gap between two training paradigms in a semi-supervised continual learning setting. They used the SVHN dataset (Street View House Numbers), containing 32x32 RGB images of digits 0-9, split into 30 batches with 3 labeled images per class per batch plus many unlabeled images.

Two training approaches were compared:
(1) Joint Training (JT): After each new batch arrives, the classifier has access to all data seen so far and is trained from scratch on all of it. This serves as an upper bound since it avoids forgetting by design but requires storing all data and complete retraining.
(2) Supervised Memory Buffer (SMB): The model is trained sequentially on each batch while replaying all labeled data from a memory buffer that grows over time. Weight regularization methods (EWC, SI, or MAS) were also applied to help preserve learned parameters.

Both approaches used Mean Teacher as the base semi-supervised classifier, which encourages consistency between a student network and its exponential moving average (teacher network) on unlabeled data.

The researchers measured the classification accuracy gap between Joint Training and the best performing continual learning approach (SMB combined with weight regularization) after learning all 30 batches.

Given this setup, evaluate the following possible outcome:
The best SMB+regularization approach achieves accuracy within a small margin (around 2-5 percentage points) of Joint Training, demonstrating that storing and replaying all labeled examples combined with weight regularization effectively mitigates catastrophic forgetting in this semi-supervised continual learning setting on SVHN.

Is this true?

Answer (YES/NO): NO